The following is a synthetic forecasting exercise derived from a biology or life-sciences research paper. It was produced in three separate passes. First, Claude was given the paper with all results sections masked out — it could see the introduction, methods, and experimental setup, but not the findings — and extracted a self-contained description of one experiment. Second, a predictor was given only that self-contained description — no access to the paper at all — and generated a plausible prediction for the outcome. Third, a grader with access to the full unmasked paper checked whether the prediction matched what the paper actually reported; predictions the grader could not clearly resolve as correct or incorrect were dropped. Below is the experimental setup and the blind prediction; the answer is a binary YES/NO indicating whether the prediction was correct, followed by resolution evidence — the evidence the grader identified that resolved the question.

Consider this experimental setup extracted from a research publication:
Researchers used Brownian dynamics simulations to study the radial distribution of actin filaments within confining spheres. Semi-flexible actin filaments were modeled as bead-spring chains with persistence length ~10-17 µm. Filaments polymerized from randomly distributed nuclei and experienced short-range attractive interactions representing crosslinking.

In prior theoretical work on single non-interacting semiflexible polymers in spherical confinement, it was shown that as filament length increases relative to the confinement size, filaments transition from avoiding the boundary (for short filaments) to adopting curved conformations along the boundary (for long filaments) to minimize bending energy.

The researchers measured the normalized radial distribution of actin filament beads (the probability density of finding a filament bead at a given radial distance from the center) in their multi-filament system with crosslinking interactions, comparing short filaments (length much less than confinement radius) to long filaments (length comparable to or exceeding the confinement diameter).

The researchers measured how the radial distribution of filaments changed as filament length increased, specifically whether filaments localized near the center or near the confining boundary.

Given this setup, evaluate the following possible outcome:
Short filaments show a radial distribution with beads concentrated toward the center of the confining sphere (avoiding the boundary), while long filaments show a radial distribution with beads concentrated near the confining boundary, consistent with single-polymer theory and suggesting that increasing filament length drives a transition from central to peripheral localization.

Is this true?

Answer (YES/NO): NO